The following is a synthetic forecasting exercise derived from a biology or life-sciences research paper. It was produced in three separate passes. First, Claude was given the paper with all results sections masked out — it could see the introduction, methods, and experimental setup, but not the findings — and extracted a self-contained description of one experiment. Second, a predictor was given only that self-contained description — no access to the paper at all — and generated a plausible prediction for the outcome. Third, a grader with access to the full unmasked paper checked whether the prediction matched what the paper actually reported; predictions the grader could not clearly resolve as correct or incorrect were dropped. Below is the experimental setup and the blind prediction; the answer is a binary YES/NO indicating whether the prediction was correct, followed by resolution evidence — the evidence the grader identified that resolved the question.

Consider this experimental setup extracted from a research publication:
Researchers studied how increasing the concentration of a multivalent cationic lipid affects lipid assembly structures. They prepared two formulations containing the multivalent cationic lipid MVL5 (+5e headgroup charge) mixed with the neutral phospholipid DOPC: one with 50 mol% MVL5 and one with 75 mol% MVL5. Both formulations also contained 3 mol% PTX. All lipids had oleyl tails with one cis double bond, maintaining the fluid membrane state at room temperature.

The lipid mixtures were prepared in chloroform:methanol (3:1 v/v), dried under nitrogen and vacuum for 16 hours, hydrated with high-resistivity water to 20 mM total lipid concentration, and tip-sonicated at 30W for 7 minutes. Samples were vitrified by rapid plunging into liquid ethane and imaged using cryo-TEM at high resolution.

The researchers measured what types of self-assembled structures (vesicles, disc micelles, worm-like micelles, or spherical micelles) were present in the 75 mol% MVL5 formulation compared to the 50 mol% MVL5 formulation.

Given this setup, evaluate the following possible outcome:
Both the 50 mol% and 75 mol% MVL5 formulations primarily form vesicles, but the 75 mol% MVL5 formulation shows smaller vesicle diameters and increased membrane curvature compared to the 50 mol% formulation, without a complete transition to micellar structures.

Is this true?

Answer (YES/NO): NO